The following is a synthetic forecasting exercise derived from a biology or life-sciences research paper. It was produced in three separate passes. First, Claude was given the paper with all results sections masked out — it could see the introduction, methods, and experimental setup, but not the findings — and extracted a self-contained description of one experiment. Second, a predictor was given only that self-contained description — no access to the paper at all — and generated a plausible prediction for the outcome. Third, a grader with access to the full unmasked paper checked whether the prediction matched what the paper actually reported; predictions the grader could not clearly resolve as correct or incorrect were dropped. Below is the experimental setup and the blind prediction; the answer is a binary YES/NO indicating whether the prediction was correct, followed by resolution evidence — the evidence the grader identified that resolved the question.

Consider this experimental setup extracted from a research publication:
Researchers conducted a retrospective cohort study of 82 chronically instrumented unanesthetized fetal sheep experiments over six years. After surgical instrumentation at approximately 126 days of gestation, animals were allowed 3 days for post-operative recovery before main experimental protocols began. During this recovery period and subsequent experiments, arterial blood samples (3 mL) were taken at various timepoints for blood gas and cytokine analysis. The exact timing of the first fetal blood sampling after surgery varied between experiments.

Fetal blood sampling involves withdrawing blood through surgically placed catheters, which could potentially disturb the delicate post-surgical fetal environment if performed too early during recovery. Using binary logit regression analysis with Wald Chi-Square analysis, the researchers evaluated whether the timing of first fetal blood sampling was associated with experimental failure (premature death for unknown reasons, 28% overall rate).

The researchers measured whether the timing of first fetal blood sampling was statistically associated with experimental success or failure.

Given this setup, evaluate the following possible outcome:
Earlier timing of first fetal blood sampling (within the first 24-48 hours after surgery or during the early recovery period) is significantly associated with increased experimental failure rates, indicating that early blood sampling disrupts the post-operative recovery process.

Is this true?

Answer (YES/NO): NO